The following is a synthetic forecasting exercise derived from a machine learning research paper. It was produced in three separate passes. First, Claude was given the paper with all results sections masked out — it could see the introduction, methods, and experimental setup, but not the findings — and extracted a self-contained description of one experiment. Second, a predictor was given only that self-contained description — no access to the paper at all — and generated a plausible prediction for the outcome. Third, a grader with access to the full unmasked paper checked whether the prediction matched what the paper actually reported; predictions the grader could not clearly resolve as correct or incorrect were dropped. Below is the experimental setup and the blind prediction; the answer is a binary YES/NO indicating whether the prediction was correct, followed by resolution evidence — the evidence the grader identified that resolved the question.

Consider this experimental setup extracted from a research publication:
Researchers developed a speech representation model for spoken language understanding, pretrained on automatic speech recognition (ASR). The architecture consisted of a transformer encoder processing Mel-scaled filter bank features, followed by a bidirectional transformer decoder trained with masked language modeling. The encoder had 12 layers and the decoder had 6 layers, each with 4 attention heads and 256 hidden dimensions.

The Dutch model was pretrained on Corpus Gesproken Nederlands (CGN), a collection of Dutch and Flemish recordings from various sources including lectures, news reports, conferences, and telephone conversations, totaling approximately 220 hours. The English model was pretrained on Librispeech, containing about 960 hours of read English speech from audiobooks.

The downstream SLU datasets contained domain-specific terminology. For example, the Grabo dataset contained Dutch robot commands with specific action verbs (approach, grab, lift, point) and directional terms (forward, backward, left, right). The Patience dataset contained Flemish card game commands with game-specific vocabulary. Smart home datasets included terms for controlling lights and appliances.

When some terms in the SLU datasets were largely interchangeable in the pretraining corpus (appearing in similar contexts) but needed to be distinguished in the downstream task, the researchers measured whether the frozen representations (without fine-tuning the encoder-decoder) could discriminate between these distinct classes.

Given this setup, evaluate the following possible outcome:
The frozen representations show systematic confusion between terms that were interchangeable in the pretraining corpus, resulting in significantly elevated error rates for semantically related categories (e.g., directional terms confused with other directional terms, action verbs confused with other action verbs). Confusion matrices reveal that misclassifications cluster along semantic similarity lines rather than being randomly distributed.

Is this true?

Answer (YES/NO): NO